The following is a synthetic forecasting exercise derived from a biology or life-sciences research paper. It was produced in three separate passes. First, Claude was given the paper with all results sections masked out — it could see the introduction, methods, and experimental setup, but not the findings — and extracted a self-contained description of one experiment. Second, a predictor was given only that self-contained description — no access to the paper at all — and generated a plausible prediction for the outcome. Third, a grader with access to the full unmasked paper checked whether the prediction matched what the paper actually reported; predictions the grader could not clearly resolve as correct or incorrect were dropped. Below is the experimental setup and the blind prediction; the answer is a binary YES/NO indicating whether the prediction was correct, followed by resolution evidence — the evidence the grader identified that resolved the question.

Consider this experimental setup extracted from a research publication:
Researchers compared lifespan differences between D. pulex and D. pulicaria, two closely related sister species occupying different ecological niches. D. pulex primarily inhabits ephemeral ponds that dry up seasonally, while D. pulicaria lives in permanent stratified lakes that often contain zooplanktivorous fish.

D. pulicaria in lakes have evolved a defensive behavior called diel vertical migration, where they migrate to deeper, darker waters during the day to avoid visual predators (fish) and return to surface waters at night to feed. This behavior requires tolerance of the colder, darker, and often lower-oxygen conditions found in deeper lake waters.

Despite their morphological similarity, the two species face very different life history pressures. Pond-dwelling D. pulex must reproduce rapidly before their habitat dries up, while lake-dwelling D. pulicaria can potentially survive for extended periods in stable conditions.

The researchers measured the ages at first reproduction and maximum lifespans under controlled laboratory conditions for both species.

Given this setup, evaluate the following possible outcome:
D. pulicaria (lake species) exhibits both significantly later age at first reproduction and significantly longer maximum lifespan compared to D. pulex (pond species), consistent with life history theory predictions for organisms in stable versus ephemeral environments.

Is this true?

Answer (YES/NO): NO